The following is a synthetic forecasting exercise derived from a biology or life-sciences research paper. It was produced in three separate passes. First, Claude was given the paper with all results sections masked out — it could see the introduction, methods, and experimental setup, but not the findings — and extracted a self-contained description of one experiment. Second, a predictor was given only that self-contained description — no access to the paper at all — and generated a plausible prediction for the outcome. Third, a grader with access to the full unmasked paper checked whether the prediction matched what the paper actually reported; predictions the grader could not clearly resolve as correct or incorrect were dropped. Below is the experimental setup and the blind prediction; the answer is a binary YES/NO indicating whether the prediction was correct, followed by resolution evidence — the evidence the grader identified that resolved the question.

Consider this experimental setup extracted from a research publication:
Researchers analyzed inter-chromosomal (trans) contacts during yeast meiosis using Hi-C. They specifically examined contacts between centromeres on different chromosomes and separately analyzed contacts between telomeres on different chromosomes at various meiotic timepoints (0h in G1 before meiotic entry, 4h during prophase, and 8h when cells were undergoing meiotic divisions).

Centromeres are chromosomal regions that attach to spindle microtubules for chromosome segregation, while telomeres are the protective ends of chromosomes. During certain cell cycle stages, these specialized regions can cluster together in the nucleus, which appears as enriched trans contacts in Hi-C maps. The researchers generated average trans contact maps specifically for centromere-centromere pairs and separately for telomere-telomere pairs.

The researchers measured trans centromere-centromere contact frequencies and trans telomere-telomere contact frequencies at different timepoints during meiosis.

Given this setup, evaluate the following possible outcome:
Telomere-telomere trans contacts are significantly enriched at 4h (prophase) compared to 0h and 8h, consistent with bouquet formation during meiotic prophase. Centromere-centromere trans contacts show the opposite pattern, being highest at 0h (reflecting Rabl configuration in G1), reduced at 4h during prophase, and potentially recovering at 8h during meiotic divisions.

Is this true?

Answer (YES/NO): NO